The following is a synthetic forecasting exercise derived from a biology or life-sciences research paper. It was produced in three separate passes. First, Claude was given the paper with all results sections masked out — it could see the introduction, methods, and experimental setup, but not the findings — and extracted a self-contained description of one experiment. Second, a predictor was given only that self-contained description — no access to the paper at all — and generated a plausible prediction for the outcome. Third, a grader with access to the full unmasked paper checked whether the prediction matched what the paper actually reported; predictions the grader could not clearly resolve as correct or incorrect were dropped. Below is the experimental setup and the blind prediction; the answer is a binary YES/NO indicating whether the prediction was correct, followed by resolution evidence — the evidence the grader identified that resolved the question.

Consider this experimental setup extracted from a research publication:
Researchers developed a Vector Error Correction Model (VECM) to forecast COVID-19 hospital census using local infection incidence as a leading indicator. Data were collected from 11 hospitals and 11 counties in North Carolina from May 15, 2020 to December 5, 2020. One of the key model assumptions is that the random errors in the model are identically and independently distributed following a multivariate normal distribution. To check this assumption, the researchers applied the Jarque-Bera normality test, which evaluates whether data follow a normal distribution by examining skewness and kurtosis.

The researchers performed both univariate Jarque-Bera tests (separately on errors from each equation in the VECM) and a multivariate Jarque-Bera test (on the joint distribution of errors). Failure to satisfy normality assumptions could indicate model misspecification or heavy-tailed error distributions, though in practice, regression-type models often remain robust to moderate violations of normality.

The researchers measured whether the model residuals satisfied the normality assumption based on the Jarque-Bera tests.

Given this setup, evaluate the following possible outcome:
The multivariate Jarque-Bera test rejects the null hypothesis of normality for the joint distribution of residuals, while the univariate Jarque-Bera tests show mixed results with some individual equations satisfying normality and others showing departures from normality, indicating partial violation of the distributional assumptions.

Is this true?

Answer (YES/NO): YES